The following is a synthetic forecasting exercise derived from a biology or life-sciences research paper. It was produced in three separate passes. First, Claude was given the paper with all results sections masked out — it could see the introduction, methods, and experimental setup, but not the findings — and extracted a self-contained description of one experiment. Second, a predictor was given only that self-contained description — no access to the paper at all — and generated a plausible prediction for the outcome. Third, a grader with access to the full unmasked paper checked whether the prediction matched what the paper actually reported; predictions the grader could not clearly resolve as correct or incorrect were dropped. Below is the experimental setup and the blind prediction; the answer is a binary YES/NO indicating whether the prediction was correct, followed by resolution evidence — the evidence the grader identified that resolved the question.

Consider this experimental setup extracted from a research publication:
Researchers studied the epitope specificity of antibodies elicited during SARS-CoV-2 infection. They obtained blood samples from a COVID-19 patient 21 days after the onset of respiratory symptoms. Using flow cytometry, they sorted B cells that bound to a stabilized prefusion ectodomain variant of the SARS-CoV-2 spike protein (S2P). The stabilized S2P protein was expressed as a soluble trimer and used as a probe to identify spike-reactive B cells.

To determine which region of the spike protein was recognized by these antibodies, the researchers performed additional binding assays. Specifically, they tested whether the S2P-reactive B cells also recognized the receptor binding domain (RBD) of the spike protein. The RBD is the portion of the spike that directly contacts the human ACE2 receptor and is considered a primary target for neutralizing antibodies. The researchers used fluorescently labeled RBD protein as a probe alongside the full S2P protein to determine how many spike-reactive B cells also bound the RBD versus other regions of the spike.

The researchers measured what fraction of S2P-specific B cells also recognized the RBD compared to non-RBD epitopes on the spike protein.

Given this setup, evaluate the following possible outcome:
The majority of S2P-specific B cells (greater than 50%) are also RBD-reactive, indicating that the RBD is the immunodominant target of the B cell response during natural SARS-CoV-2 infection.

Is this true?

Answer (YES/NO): NO